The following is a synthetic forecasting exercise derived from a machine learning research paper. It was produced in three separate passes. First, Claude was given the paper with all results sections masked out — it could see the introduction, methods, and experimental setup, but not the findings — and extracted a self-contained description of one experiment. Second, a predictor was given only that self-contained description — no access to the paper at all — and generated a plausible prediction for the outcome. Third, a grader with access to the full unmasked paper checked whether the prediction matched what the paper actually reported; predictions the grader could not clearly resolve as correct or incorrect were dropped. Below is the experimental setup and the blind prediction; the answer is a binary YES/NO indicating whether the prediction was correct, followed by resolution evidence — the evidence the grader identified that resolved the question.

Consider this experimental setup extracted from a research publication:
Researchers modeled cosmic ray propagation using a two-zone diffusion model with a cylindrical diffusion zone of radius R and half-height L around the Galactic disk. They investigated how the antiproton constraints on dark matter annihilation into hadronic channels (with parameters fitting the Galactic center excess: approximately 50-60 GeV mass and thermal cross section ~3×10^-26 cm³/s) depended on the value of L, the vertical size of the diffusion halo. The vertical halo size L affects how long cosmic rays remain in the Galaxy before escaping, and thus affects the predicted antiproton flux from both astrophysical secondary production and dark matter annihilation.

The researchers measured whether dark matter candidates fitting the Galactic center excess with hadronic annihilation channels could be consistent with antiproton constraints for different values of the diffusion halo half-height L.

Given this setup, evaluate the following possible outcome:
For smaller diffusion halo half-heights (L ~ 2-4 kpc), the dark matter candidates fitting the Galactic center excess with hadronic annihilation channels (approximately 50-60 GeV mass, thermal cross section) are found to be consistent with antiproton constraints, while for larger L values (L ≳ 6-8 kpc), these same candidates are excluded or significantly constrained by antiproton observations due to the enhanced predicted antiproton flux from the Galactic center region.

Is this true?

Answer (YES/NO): NO